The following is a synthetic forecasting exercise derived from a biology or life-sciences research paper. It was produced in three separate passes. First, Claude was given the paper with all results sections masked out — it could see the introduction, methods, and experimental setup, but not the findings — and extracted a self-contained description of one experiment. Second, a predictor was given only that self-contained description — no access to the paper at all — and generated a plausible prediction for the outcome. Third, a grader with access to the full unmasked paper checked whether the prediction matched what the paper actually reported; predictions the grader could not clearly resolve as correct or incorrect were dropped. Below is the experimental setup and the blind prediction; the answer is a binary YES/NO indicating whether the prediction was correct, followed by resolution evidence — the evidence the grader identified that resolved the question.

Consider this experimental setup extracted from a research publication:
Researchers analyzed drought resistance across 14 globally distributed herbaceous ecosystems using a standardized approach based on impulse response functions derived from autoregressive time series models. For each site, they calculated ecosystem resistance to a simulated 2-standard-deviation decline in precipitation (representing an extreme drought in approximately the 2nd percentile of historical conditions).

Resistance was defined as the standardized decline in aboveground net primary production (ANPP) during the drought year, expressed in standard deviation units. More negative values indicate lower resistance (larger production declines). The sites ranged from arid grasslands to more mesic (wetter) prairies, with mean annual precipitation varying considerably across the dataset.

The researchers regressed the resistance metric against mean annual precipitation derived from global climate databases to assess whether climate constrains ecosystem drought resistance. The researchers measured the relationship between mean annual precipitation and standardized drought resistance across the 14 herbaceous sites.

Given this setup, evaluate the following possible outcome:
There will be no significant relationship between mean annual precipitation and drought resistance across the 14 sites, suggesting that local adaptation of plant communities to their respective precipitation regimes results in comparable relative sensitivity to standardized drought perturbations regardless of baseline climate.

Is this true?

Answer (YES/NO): NO